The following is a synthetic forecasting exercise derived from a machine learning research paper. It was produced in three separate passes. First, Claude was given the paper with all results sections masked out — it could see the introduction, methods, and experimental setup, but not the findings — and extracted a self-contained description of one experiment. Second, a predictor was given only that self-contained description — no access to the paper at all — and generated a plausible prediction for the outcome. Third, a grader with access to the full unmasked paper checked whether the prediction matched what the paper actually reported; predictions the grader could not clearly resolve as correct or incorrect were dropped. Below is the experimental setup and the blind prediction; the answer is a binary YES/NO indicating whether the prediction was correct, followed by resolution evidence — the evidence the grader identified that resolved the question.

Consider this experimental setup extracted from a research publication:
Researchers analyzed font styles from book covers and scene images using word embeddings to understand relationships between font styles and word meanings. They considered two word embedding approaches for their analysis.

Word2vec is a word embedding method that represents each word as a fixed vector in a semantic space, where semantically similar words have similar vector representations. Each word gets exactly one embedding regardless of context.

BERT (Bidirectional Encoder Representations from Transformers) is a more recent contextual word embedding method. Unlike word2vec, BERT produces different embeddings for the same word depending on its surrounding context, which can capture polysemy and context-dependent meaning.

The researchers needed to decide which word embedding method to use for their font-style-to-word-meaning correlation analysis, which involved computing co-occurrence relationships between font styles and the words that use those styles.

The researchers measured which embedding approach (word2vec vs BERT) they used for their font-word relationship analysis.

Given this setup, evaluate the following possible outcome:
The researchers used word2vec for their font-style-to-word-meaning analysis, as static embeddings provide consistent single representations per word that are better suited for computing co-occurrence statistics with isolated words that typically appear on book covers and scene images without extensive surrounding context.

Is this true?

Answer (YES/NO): YES